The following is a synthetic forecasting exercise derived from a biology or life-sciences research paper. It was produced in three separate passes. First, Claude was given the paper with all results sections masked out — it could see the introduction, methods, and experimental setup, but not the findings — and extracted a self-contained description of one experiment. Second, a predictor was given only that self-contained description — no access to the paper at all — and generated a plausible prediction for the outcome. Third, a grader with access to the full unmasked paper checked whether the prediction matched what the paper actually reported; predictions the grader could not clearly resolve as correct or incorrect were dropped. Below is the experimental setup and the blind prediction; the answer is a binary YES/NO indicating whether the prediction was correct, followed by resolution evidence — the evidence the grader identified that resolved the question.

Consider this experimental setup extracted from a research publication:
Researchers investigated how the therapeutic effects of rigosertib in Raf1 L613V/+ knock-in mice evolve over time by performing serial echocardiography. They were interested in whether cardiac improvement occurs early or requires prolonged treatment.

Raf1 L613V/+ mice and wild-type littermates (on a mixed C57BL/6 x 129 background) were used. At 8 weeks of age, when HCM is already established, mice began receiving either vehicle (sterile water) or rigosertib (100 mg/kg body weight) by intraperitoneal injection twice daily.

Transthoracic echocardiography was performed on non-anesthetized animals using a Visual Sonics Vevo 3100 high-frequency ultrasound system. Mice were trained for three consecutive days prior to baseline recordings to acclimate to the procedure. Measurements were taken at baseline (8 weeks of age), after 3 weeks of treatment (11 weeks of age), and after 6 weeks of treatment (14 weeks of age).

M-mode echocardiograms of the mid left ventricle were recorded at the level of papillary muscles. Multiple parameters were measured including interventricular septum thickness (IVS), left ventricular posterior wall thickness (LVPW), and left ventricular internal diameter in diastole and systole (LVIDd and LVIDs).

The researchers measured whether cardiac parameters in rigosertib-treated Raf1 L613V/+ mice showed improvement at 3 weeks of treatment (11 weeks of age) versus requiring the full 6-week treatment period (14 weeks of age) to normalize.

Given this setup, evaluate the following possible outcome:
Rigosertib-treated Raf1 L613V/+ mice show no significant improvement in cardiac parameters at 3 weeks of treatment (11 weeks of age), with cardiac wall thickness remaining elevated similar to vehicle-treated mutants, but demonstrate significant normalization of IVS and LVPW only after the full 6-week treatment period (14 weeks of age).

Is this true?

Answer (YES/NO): YES